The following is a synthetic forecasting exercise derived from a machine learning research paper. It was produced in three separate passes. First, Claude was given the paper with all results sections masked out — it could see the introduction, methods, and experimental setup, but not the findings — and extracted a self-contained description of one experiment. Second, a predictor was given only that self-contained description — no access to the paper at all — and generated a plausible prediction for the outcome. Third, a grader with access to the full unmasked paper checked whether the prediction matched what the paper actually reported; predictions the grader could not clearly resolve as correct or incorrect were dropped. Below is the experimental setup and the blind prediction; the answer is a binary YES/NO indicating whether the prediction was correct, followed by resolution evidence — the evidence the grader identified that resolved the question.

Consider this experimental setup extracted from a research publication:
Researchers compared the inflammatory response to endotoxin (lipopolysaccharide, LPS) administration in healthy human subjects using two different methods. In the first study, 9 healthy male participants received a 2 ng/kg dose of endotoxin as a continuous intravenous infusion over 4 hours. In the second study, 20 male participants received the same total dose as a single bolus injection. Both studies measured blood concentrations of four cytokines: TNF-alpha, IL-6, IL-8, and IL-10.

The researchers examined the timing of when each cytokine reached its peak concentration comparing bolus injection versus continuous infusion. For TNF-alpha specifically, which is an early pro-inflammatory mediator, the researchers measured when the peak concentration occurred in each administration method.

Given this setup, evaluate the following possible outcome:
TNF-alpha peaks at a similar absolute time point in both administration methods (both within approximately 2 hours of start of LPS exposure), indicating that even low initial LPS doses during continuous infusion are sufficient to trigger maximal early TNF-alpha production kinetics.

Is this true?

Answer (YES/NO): NO